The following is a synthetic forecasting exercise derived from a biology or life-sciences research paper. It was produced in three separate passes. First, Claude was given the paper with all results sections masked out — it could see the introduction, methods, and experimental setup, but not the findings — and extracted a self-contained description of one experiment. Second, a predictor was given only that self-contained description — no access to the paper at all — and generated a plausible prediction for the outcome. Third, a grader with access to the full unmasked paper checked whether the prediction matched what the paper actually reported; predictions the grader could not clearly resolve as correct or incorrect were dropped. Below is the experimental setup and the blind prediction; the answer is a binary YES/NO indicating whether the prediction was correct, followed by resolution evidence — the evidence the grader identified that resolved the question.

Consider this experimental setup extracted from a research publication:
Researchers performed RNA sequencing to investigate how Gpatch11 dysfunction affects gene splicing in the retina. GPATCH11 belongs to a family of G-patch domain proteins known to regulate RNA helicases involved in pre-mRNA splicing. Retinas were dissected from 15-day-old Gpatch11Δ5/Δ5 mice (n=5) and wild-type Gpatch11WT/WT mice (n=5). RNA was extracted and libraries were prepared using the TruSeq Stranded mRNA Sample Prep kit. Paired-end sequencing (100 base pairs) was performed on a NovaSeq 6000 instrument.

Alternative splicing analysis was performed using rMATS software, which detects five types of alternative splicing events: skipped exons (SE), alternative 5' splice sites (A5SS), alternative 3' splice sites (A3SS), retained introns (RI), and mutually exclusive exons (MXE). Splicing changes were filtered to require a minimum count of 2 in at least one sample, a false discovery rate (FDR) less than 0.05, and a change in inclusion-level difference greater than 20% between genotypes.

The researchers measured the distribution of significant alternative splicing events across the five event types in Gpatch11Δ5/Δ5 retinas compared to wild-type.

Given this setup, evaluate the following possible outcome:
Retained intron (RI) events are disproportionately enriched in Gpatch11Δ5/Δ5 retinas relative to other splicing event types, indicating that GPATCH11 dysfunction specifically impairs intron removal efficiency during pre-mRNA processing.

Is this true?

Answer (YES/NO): NO